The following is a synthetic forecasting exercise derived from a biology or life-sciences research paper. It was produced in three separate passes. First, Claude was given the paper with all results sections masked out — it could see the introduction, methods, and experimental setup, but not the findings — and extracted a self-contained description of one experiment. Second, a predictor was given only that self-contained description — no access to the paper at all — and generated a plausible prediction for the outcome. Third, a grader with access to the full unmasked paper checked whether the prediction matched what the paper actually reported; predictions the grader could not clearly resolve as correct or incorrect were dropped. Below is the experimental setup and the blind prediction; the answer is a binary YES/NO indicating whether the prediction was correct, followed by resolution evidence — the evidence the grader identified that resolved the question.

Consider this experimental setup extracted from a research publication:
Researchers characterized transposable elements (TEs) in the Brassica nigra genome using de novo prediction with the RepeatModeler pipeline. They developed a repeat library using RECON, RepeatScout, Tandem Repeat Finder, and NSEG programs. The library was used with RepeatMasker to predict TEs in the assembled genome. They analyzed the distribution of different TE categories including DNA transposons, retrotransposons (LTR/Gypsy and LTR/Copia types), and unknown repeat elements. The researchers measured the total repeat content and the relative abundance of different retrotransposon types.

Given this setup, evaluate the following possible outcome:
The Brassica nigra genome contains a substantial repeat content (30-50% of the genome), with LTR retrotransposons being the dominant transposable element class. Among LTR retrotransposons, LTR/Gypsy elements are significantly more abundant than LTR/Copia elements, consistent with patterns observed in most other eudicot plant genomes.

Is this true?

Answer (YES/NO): YES